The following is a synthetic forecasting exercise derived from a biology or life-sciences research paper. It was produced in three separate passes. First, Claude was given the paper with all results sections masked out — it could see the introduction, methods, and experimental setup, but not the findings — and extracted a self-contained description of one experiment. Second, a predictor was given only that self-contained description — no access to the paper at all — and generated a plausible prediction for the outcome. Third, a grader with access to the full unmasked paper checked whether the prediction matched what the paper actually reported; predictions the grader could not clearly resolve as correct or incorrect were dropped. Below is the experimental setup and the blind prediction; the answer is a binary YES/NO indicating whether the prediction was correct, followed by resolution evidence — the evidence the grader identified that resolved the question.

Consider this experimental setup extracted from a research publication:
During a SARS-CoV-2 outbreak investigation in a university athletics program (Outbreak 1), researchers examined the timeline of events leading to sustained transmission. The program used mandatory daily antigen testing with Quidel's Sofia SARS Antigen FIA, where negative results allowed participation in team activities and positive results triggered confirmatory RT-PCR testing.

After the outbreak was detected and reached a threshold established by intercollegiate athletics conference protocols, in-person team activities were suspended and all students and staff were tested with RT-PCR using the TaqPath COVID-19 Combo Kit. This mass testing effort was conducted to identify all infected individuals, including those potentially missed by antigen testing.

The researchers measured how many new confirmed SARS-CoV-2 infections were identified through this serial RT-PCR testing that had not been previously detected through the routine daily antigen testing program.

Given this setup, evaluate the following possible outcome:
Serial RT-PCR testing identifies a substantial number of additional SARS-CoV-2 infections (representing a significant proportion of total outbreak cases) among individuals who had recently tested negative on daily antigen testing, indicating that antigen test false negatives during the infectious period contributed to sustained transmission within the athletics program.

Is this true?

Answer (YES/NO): YES